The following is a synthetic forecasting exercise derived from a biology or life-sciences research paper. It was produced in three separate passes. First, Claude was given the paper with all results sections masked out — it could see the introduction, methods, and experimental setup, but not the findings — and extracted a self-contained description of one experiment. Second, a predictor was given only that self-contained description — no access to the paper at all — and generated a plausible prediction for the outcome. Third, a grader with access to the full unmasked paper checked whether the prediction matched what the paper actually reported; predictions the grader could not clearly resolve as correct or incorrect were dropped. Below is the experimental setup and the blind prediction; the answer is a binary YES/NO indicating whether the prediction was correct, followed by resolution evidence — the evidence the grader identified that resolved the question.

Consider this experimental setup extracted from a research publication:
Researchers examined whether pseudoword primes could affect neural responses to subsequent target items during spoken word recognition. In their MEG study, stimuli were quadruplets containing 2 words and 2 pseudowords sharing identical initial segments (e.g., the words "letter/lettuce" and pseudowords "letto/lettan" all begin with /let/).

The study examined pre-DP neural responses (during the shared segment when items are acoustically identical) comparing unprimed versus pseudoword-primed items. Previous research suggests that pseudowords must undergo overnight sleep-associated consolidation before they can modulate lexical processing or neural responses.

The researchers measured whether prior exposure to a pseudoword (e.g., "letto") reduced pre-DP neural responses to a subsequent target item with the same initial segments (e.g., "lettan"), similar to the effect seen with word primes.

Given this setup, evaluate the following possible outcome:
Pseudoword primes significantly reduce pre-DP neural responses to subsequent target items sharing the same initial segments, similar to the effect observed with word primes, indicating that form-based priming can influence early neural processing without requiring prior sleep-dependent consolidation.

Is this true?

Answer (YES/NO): YES